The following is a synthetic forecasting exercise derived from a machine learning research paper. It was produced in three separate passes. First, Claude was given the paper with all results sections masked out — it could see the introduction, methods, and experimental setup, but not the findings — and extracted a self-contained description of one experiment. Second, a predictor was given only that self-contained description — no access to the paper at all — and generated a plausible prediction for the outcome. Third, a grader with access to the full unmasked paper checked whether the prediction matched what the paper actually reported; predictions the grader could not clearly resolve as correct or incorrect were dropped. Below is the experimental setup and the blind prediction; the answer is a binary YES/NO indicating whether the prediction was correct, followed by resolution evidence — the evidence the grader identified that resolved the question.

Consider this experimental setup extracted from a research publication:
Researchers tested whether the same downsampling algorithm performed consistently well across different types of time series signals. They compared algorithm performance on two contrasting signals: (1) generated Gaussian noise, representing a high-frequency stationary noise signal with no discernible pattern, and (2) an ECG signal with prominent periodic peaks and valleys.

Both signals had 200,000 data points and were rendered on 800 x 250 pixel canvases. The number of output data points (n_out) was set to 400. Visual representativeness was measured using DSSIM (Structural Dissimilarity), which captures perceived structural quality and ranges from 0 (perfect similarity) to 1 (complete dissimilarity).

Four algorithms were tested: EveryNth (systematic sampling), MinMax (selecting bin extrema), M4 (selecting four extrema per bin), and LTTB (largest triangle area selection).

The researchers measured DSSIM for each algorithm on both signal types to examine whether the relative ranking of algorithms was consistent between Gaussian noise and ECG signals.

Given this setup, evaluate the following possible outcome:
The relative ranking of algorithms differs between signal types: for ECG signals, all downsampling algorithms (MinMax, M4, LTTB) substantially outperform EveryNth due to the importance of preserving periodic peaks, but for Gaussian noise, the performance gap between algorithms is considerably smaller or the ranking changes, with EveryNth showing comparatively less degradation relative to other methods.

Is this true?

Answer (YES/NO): NO